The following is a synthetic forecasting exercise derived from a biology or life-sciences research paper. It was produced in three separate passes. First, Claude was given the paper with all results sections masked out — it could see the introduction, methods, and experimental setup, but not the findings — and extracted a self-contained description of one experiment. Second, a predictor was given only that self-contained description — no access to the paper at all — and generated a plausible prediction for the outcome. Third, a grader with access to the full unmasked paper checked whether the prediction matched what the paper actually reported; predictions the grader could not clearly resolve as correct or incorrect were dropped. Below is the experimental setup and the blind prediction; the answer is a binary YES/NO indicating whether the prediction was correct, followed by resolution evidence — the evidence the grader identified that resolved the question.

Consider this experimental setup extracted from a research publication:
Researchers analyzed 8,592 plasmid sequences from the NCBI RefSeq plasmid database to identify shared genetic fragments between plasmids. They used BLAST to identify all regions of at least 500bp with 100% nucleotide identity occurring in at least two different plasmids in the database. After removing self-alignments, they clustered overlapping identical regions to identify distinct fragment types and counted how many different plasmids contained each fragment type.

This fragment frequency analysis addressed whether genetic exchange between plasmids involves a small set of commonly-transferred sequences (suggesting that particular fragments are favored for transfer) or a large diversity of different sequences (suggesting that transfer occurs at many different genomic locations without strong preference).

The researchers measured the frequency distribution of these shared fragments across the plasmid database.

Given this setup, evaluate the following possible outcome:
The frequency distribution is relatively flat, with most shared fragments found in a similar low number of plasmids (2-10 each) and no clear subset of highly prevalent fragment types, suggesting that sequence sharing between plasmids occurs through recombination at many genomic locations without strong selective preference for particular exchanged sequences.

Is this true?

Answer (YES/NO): NO